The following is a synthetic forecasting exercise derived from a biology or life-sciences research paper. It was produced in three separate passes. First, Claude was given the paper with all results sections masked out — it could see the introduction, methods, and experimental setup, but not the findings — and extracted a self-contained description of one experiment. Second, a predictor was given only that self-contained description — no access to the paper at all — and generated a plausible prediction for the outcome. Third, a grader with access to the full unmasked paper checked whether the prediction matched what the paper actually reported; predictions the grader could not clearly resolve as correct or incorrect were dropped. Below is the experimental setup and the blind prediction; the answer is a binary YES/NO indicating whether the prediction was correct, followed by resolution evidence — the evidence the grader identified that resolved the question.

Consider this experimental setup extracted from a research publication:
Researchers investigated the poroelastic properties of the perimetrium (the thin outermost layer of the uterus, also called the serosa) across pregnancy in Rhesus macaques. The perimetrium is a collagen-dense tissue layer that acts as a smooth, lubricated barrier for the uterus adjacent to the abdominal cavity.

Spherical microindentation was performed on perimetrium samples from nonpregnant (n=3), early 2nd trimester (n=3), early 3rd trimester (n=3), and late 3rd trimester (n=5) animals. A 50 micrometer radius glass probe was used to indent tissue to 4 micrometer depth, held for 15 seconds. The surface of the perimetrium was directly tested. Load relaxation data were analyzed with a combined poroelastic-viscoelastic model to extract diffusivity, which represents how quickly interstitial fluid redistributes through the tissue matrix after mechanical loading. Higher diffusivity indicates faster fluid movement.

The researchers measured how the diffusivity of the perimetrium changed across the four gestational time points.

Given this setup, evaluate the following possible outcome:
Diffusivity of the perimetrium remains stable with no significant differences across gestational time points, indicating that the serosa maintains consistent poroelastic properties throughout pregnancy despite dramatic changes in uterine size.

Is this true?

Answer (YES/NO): YES